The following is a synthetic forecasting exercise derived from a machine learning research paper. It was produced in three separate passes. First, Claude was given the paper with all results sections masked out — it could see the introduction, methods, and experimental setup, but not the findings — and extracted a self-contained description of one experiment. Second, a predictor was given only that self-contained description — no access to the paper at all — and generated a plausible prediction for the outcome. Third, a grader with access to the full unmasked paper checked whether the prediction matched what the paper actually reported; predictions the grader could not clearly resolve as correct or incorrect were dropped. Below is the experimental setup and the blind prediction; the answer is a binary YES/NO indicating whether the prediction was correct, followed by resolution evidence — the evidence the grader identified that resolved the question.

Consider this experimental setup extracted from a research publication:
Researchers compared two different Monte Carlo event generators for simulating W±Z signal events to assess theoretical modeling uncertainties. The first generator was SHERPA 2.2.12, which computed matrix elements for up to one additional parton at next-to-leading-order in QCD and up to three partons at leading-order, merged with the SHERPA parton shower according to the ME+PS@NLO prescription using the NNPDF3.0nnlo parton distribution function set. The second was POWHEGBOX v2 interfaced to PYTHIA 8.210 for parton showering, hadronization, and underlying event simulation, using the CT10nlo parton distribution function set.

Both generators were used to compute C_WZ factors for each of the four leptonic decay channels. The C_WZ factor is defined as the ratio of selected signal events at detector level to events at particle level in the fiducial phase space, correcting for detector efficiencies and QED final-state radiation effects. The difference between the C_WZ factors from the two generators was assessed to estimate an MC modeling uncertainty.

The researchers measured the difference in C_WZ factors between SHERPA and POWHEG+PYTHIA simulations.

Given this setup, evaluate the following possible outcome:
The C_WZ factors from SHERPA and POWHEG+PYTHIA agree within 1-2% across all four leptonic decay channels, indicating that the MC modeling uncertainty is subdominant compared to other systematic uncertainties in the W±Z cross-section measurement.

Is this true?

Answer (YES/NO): NO